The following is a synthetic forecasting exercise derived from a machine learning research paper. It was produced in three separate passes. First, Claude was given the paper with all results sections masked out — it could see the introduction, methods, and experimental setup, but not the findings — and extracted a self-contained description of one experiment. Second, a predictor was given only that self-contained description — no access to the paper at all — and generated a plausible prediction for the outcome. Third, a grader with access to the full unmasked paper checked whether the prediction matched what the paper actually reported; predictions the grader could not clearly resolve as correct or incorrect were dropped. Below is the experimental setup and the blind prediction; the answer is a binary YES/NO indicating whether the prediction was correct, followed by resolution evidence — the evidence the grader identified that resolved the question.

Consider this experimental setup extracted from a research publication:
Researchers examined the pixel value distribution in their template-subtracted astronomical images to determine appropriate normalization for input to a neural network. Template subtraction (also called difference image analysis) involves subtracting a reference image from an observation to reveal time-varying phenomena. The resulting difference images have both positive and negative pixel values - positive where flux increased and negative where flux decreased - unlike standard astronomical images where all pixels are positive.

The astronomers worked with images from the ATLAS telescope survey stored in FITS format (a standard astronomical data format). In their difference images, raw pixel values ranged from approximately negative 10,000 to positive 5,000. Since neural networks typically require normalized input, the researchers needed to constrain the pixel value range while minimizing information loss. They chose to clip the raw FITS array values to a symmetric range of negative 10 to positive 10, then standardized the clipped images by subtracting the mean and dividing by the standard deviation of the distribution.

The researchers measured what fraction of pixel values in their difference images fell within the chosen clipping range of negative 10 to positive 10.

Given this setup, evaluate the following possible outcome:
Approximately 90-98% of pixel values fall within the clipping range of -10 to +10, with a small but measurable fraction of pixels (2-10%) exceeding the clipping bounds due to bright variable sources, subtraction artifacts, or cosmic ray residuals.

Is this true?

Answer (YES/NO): YES